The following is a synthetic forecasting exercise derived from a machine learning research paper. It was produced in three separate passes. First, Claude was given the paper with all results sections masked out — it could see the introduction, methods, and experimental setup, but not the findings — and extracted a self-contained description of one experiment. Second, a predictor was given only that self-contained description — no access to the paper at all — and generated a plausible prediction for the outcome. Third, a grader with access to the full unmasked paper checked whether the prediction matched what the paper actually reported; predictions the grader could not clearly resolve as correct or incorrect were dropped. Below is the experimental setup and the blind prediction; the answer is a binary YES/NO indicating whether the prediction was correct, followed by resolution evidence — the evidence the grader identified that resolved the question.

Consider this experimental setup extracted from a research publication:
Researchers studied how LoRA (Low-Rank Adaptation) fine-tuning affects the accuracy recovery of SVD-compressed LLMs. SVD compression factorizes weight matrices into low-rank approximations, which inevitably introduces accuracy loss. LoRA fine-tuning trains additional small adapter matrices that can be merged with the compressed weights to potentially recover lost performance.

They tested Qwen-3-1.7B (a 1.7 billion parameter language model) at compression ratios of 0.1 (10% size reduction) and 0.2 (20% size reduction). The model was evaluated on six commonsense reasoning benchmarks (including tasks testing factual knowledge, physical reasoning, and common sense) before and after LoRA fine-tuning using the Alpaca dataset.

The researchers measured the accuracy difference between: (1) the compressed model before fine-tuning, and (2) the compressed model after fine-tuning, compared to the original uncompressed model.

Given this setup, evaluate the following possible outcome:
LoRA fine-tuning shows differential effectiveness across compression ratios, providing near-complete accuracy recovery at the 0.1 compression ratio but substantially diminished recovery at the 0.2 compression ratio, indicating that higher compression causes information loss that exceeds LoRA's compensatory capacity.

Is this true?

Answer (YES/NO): NO